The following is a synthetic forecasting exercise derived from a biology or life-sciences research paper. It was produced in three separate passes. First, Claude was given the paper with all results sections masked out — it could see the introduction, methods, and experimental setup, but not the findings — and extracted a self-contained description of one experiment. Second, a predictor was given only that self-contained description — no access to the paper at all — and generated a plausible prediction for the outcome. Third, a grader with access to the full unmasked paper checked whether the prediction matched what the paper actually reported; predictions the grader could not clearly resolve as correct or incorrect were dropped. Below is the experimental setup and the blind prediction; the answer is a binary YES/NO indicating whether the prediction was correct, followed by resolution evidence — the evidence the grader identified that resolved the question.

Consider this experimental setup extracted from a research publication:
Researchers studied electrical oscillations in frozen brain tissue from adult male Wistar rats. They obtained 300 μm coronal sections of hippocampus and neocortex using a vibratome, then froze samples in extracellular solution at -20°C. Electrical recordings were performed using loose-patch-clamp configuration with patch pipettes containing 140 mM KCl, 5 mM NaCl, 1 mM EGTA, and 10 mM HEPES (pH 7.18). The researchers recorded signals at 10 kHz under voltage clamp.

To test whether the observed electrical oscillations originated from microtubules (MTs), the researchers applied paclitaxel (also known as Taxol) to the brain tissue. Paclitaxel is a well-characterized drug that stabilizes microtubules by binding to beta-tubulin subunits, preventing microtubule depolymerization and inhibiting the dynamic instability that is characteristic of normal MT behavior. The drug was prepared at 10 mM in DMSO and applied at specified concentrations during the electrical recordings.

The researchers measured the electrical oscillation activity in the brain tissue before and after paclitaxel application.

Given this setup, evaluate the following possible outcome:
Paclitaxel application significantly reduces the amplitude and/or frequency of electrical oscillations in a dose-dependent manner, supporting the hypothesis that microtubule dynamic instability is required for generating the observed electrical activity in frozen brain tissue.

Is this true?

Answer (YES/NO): NO